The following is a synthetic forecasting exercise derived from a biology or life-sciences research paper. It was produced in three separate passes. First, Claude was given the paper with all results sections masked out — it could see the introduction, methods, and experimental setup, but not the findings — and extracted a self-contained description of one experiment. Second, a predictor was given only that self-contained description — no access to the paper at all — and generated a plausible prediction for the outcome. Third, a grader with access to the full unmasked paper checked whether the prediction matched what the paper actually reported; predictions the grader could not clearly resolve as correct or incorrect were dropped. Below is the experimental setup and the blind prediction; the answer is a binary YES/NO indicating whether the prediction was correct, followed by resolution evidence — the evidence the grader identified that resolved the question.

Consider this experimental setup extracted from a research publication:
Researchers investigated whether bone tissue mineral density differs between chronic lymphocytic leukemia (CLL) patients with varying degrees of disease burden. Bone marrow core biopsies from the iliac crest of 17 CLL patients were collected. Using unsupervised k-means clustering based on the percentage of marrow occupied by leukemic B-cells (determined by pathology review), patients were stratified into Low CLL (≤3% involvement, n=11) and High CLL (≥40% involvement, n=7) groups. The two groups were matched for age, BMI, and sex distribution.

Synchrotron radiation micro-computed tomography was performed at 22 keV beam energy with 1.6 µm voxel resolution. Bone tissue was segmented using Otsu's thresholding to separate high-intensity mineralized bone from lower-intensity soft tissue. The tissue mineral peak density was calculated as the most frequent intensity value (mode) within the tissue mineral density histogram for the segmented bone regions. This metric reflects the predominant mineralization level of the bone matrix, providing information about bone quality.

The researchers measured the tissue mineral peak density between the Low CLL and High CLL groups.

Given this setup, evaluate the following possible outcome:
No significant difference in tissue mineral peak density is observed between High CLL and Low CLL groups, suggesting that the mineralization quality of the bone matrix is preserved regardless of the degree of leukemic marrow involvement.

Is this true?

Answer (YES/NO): YES